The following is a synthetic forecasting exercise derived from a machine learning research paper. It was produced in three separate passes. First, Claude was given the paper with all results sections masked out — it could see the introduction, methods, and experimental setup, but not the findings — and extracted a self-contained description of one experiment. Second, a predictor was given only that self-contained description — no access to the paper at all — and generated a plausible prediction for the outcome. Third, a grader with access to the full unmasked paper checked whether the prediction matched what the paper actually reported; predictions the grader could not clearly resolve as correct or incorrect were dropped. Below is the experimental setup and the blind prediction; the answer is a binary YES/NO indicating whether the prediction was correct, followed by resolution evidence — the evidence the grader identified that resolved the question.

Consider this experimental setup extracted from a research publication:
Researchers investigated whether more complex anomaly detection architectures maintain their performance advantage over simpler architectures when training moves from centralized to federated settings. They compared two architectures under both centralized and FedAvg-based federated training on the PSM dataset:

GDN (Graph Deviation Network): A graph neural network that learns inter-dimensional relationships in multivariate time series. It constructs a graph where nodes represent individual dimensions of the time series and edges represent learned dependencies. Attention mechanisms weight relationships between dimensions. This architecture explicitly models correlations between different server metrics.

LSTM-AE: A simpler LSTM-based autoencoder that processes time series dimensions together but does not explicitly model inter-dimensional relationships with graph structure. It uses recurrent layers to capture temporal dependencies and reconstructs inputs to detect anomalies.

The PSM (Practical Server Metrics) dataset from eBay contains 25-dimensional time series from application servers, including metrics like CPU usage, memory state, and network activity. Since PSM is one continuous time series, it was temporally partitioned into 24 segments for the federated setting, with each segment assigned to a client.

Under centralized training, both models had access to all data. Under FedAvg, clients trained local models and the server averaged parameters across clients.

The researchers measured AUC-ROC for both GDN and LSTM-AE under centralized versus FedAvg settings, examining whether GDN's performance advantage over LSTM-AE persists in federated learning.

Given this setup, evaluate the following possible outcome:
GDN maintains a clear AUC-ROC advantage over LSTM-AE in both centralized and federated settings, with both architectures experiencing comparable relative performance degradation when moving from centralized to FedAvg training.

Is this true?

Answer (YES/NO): NO